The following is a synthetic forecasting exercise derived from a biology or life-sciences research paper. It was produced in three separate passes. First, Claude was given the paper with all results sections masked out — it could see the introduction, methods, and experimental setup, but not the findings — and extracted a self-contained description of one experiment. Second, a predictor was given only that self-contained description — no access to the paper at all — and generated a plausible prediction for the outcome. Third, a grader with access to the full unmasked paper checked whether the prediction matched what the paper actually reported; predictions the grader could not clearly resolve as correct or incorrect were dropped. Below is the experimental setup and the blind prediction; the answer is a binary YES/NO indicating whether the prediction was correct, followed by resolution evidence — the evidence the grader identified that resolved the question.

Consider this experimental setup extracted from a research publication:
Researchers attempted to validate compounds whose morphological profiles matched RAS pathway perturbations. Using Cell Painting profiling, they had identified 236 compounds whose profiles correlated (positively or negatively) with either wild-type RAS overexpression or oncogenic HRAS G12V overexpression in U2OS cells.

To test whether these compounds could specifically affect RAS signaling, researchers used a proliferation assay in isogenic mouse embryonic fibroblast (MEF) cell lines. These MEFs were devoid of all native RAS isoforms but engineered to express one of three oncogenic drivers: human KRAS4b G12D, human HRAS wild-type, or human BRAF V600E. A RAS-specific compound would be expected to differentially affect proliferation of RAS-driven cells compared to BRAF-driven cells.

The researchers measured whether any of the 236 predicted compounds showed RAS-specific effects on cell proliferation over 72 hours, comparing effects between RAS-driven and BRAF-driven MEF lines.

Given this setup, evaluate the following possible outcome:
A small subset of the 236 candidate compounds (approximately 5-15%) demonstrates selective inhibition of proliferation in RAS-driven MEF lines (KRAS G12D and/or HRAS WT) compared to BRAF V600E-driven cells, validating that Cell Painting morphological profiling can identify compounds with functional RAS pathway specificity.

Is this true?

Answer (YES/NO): NO